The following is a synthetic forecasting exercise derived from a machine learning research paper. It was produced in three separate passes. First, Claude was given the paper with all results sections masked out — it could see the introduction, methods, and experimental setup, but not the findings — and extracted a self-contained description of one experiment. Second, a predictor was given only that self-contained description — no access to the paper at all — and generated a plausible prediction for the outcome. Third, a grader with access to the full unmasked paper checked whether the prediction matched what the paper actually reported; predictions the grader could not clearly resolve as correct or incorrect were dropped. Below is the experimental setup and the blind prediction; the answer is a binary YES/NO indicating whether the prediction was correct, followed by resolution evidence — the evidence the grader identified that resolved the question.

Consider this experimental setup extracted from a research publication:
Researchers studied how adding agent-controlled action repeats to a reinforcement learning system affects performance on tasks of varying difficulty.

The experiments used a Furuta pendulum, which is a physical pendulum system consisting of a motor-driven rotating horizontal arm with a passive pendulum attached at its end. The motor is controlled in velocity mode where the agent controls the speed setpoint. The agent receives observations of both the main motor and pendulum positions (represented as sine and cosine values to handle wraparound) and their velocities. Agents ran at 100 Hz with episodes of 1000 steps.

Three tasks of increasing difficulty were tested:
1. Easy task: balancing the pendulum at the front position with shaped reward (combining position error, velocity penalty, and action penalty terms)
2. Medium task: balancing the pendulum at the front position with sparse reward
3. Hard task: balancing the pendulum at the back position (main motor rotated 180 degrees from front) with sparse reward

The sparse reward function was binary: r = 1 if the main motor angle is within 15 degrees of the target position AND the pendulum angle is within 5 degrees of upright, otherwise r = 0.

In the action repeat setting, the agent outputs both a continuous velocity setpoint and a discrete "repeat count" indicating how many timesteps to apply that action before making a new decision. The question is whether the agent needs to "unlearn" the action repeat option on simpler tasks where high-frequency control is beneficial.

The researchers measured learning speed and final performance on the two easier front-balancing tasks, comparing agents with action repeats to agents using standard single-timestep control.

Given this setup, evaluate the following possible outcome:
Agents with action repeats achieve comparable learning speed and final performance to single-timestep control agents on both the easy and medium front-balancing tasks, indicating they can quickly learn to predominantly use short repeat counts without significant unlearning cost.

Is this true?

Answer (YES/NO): YES